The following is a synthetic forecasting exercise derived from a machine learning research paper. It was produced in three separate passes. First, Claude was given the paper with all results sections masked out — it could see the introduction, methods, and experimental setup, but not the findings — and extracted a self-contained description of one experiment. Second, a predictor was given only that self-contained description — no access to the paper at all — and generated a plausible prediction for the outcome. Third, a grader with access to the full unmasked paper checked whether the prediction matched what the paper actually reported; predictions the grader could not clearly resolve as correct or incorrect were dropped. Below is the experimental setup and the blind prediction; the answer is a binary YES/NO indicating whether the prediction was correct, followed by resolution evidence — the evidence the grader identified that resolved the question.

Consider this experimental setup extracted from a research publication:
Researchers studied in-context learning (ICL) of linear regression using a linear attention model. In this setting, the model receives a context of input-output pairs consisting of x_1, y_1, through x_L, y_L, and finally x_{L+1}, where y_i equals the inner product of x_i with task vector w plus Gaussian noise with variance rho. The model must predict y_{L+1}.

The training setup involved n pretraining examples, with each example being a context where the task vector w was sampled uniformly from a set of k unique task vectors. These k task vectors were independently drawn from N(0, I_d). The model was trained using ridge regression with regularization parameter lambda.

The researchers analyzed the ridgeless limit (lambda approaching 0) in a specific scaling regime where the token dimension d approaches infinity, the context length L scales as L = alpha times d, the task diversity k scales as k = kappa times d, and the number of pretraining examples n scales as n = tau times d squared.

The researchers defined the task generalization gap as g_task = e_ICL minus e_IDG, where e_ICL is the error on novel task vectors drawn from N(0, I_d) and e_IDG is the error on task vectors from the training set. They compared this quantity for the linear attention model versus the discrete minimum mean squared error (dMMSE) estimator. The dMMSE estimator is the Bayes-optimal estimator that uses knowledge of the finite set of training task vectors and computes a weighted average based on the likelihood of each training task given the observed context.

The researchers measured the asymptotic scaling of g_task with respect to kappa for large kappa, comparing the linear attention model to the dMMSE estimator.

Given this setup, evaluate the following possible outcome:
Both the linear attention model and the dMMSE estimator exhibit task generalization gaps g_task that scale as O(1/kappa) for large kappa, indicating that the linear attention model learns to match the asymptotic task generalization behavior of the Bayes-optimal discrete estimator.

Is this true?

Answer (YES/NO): NO